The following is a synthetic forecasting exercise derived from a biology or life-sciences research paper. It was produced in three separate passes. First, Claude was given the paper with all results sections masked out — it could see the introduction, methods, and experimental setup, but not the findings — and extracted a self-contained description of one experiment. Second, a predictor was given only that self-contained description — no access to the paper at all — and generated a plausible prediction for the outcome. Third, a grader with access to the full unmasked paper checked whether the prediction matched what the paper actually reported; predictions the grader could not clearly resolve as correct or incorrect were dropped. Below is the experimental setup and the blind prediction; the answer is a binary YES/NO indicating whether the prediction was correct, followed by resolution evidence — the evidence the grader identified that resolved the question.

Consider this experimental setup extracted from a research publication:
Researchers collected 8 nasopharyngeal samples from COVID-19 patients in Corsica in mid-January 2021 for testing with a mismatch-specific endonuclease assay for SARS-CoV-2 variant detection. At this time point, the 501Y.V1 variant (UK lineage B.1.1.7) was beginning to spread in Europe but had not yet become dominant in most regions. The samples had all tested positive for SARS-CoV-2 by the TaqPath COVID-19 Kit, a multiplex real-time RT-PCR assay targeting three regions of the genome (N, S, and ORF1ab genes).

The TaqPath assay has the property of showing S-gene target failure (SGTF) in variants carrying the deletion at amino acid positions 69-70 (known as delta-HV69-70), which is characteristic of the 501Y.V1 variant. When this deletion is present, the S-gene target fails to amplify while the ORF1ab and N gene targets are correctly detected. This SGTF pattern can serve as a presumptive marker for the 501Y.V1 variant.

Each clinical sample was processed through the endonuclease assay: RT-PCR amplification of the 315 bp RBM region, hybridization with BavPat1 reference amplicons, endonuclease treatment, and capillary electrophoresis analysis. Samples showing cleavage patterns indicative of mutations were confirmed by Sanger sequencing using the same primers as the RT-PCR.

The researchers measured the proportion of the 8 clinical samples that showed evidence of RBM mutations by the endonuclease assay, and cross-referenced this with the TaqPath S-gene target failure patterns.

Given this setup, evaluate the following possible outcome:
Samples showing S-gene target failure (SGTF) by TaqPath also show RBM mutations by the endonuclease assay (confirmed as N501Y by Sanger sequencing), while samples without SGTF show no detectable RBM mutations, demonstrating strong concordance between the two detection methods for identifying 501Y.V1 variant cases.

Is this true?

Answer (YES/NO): NO